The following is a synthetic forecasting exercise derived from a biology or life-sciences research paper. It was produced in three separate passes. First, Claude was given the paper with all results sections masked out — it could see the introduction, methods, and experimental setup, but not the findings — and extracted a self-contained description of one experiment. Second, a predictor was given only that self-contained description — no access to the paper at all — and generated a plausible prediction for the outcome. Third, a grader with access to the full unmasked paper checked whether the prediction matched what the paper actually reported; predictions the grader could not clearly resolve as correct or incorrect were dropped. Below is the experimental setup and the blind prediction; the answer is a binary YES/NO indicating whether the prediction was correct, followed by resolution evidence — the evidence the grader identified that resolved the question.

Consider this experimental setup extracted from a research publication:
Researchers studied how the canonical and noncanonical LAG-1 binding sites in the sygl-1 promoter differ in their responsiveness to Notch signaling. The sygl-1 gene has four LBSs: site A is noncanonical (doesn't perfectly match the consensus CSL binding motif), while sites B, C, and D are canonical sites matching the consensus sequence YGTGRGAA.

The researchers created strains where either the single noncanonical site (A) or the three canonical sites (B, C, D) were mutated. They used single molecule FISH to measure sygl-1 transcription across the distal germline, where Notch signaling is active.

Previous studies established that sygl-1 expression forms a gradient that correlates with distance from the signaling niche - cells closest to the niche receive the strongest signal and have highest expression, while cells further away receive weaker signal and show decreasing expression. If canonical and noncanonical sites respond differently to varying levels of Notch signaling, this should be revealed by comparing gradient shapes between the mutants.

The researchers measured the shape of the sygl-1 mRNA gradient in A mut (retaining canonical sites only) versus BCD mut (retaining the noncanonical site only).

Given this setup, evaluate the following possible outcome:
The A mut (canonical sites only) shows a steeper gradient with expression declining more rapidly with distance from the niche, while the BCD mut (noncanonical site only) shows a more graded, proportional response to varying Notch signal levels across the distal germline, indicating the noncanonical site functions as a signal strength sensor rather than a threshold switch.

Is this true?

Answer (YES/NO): NO